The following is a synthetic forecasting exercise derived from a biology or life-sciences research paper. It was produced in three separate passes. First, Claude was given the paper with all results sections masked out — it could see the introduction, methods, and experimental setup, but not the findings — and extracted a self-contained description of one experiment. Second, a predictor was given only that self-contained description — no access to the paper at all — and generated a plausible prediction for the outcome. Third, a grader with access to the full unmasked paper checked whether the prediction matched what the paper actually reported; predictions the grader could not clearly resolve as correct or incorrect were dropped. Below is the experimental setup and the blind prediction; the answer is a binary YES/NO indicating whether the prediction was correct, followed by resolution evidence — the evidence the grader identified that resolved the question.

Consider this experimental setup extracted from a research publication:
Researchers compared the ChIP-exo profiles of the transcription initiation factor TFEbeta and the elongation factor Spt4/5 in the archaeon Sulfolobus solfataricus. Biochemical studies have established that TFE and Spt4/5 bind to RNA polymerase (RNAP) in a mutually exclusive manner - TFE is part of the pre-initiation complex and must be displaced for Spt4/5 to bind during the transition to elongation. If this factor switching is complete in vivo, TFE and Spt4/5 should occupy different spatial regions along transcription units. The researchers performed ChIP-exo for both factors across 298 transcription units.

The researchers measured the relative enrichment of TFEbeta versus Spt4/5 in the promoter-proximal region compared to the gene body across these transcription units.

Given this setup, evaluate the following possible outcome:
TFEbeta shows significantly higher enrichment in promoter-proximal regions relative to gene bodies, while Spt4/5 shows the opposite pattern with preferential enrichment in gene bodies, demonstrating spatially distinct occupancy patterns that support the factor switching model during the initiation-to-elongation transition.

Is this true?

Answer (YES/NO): NO